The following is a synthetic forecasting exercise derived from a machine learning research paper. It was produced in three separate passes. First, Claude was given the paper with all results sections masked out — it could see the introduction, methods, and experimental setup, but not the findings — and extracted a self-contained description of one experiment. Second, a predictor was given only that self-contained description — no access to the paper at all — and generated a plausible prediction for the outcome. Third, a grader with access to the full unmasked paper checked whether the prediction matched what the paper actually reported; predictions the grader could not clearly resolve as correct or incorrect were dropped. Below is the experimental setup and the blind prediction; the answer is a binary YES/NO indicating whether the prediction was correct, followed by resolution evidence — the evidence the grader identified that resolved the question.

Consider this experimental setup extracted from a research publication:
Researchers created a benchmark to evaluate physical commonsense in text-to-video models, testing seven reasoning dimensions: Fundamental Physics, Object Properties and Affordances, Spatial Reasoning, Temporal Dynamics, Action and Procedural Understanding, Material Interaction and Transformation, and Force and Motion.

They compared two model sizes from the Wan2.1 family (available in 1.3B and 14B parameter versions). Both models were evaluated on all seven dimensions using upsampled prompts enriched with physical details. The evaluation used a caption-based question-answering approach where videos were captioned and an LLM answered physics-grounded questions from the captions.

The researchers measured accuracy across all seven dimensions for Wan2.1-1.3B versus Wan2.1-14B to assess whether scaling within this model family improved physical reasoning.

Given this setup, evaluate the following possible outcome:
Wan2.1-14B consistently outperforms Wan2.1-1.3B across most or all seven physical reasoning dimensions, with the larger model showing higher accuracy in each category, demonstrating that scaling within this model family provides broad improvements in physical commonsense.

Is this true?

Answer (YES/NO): YES